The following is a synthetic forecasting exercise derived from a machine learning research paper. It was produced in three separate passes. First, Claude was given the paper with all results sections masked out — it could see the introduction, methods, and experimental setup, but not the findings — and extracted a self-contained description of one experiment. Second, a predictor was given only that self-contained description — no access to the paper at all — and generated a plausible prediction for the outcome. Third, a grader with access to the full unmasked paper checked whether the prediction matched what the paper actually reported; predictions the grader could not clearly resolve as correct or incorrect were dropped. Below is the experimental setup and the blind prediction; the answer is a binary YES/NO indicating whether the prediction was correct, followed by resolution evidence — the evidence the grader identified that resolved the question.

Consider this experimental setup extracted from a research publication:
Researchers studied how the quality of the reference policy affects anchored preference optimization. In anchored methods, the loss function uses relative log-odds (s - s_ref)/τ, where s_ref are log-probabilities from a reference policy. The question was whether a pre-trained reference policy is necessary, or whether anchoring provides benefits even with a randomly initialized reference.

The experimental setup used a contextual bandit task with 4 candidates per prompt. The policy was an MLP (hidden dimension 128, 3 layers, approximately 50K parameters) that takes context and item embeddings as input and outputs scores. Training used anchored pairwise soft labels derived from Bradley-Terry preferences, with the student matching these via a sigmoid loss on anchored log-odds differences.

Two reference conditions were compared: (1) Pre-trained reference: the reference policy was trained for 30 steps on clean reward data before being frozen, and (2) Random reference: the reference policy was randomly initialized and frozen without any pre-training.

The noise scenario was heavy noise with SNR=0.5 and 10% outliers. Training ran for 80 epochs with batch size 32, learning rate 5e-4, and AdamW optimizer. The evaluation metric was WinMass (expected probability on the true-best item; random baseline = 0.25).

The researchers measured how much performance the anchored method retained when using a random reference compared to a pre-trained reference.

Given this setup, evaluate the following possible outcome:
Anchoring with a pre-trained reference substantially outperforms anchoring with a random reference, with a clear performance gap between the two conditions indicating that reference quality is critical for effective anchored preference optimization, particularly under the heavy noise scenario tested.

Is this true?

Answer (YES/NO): NO